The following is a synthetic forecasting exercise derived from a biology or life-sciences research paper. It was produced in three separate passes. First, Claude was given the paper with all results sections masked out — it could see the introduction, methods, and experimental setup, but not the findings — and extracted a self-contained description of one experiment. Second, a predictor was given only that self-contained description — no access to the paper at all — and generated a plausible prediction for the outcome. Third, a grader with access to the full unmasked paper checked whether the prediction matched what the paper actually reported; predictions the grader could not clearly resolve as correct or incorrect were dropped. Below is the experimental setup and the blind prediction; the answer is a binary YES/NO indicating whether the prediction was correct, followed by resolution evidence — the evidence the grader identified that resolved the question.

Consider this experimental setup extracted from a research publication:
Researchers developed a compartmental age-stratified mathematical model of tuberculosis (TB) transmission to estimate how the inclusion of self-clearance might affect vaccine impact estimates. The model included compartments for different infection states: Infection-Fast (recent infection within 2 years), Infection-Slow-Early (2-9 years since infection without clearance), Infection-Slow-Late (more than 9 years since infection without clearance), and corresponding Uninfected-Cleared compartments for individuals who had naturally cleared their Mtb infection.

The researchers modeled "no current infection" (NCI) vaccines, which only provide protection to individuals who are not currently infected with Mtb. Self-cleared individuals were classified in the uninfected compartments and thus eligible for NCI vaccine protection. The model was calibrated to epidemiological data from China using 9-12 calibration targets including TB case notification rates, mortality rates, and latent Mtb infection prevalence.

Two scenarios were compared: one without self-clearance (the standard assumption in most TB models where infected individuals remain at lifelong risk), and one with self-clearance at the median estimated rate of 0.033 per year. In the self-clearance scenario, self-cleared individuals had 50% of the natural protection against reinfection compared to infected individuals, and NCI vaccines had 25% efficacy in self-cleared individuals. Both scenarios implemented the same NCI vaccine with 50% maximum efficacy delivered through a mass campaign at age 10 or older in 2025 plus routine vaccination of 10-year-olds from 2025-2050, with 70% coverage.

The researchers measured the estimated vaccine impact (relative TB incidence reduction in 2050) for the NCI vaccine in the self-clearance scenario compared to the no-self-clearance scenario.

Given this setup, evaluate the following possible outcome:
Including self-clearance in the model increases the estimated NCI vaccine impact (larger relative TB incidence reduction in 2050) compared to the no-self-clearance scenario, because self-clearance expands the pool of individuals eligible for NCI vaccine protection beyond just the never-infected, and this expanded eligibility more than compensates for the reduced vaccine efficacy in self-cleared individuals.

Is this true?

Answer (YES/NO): YES